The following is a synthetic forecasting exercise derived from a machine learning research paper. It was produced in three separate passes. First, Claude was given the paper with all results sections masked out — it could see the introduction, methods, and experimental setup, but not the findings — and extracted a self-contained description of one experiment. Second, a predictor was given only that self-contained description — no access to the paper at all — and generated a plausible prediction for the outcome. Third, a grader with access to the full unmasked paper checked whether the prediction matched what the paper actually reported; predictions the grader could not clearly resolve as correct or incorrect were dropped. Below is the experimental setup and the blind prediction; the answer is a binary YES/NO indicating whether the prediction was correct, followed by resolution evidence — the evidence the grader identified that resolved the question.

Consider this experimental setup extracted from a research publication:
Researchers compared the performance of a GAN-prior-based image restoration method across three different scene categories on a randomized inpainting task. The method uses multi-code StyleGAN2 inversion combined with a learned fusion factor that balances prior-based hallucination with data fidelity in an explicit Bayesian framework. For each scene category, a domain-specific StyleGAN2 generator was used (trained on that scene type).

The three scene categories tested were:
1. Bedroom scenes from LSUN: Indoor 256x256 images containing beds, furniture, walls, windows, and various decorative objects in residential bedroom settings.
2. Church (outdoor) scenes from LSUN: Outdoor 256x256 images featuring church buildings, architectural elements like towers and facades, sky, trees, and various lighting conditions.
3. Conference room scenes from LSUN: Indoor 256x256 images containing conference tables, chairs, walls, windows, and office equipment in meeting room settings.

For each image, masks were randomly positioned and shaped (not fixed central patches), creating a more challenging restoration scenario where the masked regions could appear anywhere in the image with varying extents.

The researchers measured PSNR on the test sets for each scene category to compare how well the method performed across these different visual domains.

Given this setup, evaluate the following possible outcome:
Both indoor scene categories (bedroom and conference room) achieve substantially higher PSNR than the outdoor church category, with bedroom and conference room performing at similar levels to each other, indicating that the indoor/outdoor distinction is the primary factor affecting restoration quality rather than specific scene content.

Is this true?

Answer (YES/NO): NO